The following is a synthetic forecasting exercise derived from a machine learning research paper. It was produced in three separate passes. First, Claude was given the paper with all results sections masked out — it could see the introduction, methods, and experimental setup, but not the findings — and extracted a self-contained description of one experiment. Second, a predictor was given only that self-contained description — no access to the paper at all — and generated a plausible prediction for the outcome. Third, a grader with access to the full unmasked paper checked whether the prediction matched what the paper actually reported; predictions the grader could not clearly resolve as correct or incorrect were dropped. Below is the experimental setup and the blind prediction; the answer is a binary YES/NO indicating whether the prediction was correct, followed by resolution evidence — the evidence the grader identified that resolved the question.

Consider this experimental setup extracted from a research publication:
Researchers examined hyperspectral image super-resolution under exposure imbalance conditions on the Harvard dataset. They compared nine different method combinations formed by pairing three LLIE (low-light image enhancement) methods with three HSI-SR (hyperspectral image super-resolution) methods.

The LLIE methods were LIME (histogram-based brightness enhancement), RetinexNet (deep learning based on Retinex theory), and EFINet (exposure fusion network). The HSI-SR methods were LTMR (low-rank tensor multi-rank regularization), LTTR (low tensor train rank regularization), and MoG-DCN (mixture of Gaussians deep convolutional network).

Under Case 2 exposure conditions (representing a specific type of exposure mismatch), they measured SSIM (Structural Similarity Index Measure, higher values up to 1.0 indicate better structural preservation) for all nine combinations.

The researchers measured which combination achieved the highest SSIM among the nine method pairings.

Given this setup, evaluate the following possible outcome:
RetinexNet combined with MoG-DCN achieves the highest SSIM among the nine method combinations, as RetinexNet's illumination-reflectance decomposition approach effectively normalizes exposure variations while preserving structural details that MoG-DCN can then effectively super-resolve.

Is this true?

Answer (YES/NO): NO